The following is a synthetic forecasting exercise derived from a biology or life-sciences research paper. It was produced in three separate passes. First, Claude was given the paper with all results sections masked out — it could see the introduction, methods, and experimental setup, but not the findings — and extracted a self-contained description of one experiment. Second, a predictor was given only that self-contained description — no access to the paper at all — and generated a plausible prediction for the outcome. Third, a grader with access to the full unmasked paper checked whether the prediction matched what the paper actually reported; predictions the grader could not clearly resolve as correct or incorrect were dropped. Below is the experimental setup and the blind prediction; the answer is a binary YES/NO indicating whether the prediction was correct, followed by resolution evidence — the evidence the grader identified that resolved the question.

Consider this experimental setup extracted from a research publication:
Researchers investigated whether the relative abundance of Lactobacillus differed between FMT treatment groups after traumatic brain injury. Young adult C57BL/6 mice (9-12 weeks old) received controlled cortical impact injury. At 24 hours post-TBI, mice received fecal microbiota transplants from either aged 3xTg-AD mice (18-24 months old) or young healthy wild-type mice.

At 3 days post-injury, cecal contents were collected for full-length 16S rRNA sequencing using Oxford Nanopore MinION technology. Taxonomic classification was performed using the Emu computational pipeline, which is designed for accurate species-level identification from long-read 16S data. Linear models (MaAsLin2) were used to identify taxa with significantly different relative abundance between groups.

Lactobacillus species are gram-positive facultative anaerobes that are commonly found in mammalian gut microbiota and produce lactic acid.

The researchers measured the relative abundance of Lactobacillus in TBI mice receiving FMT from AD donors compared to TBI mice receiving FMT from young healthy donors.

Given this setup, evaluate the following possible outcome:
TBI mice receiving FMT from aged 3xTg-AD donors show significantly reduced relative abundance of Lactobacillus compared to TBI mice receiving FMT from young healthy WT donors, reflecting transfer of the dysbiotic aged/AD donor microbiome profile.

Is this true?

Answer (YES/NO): NO